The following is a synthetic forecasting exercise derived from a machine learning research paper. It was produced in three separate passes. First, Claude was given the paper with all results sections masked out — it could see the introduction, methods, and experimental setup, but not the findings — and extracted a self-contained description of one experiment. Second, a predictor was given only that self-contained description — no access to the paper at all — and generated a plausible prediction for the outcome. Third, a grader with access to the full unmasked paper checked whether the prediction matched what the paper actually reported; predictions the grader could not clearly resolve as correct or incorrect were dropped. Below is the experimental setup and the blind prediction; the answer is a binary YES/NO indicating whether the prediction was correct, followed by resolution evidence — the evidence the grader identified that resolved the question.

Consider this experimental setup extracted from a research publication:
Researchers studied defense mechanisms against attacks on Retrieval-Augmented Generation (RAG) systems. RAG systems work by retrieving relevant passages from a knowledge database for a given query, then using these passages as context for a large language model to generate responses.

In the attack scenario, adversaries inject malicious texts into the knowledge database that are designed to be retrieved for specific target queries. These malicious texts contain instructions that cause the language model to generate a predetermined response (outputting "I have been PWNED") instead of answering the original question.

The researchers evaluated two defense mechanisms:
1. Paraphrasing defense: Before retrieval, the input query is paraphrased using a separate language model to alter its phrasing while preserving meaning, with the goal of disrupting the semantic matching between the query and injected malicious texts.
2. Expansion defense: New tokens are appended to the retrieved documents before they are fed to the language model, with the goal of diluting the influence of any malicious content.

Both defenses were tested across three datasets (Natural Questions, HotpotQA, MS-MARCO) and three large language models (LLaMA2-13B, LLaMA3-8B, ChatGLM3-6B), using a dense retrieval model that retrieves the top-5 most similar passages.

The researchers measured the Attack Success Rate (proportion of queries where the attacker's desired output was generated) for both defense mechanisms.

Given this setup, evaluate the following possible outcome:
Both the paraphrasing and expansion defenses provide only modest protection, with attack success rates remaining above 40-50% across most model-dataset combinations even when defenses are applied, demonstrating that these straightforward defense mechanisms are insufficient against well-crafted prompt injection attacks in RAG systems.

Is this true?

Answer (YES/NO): YES